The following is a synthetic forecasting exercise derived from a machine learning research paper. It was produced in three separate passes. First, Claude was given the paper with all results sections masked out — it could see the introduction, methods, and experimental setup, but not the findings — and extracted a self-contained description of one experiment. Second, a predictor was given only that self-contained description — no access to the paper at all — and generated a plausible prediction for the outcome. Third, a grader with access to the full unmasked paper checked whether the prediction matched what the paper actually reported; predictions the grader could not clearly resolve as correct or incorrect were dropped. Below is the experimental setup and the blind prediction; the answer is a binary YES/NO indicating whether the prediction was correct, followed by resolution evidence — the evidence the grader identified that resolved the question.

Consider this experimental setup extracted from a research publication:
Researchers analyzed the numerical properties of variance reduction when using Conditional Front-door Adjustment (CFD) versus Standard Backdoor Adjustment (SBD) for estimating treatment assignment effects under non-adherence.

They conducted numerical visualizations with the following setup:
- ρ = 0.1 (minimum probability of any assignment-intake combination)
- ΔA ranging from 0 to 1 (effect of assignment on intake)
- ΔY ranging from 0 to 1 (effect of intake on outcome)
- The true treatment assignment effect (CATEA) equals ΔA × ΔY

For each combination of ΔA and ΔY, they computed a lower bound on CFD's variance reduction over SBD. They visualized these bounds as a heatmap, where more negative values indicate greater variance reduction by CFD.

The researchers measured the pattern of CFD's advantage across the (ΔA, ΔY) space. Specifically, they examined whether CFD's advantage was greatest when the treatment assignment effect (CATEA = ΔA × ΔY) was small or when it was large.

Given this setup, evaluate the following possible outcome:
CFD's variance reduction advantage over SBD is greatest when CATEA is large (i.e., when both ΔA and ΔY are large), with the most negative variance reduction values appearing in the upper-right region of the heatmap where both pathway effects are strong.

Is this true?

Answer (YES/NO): NO